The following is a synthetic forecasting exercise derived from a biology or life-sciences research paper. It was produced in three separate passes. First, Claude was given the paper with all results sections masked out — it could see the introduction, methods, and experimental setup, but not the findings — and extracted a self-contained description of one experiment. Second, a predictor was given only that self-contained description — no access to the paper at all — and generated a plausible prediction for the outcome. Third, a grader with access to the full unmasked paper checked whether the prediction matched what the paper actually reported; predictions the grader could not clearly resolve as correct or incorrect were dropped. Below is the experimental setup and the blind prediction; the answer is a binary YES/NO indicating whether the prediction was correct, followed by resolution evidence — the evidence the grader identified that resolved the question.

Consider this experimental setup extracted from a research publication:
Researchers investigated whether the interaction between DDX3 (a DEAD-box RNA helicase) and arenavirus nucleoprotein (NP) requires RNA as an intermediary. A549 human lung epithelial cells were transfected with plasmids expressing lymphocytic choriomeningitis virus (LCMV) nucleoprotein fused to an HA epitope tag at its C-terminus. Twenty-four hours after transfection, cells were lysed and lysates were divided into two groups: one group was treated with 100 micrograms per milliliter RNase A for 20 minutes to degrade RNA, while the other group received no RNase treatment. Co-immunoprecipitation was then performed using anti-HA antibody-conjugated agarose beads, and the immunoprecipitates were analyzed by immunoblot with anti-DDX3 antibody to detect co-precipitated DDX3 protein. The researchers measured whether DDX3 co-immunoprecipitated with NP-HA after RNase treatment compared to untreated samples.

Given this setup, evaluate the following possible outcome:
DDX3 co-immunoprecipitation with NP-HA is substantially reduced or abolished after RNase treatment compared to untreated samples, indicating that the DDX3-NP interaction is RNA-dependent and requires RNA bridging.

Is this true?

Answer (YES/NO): NO